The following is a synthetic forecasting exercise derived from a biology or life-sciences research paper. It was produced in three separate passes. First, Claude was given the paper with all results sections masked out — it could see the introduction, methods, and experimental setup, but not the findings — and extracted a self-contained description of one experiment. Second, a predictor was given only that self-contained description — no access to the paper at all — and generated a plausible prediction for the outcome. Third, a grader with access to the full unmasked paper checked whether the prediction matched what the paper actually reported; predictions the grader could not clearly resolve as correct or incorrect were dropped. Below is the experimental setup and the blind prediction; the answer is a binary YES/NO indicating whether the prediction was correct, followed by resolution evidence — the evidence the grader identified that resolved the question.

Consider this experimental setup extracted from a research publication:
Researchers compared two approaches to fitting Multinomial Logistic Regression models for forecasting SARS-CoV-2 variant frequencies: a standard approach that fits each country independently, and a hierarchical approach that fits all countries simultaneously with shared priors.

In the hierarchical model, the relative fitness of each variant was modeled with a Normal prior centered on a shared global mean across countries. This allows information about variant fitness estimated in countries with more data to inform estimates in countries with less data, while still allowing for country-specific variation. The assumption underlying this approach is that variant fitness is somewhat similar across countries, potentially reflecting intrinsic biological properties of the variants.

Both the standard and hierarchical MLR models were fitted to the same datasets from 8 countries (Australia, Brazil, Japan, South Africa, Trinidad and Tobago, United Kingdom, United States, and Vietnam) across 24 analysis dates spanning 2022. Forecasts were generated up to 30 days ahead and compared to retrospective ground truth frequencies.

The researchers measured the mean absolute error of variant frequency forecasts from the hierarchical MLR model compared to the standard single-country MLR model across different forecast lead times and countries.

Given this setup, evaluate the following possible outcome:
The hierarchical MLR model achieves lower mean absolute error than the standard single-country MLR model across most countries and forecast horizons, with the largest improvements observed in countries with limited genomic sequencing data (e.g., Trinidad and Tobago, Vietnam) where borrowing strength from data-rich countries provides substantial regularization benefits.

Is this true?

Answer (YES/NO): YES